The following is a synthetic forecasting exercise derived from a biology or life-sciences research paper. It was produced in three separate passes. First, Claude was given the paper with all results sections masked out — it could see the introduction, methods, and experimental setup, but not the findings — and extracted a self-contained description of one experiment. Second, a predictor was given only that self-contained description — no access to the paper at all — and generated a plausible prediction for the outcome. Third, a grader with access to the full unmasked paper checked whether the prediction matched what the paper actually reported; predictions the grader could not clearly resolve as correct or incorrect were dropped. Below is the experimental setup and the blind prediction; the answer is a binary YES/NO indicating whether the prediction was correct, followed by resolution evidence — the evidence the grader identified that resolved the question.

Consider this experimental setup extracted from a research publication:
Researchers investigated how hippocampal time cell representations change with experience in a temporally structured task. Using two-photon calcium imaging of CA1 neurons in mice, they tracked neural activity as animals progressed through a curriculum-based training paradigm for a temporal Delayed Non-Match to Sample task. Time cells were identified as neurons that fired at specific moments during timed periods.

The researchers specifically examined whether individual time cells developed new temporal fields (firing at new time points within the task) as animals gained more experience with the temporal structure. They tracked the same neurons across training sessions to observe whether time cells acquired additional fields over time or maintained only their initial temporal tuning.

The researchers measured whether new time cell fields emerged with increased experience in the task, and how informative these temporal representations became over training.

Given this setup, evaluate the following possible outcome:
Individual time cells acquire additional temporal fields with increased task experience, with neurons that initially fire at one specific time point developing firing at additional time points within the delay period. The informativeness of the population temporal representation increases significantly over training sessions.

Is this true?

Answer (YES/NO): NO